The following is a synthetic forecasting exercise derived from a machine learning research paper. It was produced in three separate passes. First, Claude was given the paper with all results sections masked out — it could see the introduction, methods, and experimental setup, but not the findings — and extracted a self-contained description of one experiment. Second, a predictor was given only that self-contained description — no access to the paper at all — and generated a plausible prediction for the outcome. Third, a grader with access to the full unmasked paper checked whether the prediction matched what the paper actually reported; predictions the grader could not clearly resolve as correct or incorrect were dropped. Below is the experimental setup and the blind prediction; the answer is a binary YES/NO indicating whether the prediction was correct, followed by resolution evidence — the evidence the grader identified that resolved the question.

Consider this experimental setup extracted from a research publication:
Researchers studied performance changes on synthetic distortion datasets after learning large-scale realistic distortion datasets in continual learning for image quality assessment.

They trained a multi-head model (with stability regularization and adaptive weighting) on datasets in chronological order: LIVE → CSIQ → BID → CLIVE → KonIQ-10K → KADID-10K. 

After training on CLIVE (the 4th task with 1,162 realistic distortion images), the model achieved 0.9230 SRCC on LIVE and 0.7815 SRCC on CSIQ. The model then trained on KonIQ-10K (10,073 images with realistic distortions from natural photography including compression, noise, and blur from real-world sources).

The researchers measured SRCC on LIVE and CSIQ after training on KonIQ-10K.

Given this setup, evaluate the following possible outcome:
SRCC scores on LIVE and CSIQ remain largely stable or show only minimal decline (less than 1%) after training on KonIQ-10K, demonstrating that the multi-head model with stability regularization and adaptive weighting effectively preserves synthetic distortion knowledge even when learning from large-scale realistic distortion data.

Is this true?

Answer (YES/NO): NO